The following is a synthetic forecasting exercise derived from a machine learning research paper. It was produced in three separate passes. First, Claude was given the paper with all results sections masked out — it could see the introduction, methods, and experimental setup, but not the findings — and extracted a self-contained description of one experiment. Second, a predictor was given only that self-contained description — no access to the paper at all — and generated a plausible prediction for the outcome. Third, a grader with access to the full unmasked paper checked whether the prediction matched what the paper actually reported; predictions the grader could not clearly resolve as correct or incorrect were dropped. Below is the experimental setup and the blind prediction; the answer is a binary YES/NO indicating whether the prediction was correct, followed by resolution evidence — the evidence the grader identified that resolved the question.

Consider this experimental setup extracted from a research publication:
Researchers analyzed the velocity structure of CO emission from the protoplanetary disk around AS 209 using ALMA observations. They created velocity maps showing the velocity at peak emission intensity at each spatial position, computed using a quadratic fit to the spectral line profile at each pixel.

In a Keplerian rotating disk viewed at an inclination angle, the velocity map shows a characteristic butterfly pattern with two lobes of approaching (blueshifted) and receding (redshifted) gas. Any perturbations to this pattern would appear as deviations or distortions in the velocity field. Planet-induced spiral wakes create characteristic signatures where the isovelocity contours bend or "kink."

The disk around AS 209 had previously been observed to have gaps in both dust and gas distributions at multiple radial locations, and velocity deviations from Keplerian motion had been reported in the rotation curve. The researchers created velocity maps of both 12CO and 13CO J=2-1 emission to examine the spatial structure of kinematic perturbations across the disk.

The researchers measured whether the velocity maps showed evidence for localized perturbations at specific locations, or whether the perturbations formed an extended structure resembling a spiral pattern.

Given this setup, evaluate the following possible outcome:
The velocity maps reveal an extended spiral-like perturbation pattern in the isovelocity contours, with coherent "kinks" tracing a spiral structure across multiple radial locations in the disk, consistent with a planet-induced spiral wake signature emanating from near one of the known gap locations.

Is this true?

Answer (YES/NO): YES